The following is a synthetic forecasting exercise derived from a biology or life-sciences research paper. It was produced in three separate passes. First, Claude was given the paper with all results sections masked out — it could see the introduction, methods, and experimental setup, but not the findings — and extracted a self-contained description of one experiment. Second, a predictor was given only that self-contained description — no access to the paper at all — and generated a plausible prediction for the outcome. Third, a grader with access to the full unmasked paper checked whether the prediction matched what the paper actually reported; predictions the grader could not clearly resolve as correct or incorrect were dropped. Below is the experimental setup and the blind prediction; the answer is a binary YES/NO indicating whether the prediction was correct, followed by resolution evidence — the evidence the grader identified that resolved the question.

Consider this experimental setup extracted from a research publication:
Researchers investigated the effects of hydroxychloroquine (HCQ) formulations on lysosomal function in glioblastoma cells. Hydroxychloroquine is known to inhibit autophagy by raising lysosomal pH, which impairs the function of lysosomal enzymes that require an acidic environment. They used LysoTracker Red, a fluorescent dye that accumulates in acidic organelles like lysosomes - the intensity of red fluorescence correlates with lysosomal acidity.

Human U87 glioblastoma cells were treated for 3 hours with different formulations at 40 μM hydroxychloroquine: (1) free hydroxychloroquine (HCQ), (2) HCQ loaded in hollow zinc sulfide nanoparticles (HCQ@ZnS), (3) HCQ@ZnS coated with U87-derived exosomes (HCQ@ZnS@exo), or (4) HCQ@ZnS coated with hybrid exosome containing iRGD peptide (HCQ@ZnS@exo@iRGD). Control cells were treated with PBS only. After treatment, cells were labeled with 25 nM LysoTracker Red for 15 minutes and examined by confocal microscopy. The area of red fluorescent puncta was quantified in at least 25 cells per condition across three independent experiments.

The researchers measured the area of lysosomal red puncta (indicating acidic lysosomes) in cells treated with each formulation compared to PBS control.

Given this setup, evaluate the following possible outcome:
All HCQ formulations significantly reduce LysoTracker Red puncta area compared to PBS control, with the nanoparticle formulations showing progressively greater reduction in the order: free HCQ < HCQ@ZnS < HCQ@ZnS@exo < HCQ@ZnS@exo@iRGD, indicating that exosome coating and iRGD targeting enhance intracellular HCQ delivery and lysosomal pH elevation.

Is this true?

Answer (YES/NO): NO